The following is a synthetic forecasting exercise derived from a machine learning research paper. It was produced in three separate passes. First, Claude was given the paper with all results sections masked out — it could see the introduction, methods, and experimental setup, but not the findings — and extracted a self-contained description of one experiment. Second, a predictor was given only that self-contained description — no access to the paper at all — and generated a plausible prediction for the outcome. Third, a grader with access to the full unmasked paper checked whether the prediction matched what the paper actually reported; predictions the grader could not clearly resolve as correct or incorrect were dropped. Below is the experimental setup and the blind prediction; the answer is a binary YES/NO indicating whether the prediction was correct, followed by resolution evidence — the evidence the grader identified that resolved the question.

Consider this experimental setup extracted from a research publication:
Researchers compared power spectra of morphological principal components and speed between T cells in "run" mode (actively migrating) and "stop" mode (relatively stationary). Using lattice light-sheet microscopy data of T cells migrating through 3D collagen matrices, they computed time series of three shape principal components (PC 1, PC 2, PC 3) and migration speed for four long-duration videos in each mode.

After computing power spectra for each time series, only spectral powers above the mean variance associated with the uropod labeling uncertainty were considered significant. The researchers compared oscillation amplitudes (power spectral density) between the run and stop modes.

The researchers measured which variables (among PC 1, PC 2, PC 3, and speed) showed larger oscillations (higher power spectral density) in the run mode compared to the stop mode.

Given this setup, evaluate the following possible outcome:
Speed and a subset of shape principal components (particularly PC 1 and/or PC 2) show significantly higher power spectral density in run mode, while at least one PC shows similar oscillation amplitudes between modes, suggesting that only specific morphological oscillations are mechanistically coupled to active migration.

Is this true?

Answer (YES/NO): YES